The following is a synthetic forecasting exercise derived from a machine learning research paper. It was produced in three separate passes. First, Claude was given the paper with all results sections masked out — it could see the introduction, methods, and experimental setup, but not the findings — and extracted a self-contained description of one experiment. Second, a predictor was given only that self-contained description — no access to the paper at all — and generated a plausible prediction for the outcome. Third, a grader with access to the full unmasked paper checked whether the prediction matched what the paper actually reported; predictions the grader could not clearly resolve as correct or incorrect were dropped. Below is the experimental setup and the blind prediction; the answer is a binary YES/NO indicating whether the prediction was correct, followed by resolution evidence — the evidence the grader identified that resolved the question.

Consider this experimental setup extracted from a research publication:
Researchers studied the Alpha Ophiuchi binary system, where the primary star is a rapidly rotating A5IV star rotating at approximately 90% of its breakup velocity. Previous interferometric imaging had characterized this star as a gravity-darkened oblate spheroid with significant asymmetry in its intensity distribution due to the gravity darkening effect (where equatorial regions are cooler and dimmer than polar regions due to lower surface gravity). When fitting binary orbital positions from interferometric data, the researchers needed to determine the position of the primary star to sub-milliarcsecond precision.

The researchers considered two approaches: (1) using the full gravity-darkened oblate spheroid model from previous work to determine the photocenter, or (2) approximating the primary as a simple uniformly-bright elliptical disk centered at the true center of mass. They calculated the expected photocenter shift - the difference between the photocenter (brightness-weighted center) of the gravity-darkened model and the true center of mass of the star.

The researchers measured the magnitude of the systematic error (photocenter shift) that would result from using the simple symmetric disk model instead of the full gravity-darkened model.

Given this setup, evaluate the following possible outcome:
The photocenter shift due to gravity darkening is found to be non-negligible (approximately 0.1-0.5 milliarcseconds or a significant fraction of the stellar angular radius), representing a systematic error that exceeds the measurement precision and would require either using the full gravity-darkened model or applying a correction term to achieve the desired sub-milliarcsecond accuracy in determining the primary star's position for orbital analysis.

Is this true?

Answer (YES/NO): NO